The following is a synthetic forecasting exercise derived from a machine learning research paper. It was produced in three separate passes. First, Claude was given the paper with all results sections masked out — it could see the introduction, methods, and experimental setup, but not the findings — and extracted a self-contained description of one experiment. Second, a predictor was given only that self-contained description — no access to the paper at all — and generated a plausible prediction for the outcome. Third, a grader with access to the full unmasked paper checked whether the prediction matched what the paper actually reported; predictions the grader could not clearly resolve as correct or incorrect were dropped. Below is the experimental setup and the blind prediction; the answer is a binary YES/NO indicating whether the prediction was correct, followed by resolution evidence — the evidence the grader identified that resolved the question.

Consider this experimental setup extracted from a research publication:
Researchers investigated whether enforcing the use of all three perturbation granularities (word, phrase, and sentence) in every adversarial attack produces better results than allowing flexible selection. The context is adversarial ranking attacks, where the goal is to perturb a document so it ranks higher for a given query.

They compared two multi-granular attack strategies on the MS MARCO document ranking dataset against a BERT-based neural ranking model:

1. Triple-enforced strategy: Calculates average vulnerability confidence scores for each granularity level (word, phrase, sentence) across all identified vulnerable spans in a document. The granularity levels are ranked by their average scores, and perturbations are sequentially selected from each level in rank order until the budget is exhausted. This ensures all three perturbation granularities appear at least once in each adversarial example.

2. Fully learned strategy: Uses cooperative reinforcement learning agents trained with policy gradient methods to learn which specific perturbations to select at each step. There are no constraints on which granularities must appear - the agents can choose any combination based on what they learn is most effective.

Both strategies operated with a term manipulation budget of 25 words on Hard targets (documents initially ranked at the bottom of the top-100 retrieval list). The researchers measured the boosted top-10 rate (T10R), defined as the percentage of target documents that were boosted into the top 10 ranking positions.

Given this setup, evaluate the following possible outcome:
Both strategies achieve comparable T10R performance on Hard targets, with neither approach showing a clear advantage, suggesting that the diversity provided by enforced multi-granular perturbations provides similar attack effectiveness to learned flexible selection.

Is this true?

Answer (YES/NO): NO